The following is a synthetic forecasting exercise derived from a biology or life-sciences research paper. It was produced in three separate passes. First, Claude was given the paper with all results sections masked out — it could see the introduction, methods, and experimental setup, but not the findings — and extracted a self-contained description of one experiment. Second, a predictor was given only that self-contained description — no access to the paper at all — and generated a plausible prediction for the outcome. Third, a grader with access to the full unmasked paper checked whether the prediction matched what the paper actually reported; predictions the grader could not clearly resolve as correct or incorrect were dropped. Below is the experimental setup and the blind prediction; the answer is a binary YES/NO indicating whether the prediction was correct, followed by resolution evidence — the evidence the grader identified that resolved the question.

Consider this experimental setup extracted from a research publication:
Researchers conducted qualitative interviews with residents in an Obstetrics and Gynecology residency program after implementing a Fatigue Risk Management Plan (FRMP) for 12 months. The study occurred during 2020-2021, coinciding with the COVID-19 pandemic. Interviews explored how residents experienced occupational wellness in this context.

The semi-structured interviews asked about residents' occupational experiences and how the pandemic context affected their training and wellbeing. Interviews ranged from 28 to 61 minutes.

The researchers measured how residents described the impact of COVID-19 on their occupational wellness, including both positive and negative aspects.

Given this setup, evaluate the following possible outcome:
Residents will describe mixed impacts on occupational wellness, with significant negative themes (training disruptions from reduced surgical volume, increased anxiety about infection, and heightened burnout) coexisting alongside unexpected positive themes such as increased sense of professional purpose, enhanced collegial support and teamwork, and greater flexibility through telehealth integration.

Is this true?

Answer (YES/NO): NO